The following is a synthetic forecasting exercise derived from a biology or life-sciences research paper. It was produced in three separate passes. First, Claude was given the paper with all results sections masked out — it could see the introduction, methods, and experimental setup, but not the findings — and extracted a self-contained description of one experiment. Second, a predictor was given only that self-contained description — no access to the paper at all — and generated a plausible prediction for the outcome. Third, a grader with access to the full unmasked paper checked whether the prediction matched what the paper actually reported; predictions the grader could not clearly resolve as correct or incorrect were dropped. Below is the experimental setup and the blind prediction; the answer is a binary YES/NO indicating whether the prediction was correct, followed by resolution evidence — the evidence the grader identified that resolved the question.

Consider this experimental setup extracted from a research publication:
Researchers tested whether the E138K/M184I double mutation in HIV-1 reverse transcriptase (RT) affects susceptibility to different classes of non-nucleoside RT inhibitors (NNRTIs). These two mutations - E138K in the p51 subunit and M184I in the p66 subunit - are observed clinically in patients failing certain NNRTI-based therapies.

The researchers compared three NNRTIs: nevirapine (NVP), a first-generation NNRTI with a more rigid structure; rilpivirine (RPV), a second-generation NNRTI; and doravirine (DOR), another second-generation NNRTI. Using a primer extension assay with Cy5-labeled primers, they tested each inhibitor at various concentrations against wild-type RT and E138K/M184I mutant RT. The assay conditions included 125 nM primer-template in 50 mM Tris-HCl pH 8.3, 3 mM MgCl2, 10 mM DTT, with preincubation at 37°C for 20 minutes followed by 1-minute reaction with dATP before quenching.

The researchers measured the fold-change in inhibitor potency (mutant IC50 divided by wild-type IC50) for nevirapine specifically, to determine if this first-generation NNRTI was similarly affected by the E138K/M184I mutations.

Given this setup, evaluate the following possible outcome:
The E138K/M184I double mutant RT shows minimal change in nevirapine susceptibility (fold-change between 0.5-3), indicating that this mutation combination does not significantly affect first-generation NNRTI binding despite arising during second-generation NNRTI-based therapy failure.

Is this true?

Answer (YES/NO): YES